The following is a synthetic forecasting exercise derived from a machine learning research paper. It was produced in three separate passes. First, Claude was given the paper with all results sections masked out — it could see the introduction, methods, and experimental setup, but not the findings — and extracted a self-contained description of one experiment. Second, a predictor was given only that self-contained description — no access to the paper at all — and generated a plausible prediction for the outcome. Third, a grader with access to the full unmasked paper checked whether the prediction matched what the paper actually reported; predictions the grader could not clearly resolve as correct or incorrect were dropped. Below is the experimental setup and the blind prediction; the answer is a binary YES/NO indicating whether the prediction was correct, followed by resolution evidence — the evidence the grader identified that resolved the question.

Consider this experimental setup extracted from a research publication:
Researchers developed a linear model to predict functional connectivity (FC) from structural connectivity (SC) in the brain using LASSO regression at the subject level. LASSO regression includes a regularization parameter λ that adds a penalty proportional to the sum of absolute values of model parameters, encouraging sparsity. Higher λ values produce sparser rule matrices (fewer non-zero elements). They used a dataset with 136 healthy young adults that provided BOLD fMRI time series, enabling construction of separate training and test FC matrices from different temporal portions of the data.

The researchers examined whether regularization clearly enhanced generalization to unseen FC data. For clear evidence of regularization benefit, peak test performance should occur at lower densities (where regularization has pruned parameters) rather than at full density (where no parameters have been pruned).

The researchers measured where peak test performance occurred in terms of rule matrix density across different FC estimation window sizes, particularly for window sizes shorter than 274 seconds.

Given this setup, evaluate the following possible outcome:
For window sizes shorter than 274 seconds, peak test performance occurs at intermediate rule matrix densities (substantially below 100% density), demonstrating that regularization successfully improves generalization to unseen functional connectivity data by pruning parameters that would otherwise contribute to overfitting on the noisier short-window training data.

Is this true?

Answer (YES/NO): NO